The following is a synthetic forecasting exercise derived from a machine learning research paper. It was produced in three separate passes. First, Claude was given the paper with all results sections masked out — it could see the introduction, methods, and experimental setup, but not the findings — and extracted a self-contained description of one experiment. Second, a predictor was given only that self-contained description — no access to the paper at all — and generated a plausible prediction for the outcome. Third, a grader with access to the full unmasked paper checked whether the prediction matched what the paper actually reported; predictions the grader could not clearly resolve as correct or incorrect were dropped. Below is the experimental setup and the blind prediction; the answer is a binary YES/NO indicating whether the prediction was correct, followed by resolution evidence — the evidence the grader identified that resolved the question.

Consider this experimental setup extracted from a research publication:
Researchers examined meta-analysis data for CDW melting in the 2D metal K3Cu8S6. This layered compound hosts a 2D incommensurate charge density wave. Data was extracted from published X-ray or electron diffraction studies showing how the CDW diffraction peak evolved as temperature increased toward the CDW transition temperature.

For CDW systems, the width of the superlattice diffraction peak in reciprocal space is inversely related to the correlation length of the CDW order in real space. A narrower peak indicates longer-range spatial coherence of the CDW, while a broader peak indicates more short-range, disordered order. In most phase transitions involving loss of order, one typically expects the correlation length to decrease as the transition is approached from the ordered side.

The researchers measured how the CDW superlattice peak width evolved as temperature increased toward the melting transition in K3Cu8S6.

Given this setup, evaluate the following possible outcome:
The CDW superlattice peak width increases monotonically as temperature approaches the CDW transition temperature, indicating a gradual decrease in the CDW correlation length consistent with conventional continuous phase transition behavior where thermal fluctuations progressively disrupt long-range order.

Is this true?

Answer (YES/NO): NO